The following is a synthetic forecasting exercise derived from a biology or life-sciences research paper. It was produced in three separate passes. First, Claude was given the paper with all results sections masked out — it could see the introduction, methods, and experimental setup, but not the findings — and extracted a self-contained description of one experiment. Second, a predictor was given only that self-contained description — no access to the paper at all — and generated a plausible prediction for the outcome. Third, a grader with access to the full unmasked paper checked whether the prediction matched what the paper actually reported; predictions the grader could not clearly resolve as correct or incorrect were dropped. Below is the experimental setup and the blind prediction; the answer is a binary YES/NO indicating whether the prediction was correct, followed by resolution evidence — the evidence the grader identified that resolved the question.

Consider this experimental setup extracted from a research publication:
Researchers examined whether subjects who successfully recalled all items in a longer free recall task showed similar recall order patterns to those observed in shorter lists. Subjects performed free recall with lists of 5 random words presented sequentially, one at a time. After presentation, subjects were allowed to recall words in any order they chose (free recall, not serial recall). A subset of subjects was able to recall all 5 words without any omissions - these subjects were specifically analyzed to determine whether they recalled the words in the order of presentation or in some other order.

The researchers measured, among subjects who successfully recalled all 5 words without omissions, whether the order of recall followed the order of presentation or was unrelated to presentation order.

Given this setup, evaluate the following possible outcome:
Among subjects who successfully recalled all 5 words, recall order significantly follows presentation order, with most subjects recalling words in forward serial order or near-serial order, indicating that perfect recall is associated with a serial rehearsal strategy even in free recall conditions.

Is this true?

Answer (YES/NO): YES